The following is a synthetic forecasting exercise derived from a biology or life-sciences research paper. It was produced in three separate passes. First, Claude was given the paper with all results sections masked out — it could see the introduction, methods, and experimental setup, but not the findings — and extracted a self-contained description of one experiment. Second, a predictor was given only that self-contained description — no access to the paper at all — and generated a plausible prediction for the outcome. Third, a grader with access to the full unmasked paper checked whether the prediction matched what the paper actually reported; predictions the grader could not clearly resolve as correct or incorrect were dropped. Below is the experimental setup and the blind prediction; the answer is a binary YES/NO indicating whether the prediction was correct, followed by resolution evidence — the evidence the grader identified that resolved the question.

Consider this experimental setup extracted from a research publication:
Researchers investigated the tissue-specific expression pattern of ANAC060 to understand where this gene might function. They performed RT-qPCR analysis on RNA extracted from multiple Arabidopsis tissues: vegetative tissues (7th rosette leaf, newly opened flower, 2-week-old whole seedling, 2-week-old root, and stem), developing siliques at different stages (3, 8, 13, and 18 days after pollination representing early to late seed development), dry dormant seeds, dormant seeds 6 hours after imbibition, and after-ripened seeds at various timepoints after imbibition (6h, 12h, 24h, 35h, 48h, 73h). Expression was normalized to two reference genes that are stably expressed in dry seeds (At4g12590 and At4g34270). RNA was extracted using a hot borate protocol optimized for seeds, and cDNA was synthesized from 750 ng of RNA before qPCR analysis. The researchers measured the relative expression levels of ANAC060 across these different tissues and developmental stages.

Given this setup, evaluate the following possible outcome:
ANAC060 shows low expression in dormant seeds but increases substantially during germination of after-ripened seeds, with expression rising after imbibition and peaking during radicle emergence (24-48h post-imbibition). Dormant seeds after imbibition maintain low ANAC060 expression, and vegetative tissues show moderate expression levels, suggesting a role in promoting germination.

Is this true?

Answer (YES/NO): NO